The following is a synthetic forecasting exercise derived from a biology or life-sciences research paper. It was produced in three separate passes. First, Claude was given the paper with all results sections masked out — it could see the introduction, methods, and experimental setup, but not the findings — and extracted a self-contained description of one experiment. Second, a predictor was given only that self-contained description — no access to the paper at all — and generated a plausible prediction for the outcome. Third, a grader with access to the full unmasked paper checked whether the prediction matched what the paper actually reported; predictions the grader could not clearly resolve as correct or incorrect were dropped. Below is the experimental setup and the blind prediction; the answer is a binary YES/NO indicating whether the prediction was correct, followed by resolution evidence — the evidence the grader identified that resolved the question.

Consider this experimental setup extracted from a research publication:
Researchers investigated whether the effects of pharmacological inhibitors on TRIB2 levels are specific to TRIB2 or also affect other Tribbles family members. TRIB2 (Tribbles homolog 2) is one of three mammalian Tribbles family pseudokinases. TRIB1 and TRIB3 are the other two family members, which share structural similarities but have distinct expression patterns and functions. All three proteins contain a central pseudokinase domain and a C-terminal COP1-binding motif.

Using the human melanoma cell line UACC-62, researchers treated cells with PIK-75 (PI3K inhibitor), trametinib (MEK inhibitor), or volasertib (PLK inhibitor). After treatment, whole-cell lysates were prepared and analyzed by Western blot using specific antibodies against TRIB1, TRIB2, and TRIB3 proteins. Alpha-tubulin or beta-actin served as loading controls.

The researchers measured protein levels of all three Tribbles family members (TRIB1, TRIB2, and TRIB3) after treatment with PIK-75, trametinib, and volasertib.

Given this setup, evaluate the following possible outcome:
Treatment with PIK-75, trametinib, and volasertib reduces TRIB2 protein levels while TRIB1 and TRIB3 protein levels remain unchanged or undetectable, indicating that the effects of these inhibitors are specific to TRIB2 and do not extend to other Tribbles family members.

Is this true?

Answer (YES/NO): NO